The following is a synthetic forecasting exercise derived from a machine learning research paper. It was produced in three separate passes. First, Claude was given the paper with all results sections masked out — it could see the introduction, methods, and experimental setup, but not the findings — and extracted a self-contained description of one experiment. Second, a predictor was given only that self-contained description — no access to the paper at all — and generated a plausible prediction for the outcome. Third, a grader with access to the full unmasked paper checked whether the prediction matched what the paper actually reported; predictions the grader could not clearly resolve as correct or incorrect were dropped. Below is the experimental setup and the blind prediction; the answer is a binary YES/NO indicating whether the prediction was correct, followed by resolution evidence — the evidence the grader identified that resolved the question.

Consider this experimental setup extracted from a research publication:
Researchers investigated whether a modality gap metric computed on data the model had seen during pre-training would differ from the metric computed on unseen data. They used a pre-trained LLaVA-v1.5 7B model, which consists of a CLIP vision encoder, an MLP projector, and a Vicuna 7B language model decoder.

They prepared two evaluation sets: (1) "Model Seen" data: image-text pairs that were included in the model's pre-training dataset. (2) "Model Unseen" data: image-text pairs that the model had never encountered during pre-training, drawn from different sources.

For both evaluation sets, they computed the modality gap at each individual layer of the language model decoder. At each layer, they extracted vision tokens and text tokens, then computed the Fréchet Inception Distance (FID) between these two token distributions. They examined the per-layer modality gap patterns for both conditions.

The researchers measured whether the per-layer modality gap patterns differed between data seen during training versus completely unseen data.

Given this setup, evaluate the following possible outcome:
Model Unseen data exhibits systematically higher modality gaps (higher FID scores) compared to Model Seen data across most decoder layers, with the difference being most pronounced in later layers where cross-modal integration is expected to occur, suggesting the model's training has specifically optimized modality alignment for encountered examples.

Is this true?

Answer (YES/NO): NO